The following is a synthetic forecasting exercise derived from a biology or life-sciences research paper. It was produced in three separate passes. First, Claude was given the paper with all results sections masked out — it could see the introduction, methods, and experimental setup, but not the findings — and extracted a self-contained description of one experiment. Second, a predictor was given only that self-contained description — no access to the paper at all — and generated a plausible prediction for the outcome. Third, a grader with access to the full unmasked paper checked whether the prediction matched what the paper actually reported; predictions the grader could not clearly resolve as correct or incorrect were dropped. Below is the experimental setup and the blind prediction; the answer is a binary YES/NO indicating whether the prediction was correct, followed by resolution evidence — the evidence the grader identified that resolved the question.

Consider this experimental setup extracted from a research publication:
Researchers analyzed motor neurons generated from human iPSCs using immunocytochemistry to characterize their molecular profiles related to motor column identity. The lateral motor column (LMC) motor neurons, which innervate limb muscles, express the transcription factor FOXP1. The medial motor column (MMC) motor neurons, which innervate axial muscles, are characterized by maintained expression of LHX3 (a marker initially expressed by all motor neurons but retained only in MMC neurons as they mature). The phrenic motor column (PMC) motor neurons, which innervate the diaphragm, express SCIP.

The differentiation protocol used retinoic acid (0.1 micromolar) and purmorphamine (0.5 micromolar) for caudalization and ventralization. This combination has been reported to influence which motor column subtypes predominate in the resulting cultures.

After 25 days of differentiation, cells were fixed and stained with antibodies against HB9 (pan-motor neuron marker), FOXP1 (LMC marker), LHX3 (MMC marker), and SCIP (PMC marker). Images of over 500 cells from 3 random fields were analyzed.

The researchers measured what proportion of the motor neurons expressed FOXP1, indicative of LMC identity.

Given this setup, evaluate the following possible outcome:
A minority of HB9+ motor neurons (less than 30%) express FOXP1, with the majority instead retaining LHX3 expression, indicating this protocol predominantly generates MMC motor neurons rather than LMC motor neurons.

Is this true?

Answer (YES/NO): NO